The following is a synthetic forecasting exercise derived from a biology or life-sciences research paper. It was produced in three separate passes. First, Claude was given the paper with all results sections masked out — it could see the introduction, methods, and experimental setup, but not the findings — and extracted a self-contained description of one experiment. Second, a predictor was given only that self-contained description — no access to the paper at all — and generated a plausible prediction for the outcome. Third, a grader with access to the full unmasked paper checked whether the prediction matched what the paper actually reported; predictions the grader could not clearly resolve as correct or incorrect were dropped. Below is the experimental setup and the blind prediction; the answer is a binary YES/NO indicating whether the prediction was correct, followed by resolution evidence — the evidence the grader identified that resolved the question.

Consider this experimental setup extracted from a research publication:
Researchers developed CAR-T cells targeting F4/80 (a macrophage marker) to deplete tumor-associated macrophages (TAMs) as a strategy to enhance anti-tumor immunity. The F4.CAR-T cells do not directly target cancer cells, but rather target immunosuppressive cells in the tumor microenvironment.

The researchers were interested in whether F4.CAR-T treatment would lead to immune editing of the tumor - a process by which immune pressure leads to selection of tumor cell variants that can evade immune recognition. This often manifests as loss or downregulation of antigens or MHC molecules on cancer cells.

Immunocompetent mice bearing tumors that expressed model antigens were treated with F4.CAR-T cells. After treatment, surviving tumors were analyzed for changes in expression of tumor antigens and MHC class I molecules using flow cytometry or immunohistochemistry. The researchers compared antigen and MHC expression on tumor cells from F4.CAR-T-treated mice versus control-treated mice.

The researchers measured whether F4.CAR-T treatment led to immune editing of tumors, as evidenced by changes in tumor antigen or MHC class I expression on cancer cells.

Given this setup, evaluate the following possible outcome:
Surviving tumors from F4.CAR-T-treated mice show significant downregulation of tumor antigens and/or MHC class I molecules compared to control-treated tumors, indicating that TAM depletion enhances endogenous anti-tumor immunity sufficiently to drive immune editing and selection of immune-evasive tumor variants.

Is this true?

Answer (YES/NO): NO